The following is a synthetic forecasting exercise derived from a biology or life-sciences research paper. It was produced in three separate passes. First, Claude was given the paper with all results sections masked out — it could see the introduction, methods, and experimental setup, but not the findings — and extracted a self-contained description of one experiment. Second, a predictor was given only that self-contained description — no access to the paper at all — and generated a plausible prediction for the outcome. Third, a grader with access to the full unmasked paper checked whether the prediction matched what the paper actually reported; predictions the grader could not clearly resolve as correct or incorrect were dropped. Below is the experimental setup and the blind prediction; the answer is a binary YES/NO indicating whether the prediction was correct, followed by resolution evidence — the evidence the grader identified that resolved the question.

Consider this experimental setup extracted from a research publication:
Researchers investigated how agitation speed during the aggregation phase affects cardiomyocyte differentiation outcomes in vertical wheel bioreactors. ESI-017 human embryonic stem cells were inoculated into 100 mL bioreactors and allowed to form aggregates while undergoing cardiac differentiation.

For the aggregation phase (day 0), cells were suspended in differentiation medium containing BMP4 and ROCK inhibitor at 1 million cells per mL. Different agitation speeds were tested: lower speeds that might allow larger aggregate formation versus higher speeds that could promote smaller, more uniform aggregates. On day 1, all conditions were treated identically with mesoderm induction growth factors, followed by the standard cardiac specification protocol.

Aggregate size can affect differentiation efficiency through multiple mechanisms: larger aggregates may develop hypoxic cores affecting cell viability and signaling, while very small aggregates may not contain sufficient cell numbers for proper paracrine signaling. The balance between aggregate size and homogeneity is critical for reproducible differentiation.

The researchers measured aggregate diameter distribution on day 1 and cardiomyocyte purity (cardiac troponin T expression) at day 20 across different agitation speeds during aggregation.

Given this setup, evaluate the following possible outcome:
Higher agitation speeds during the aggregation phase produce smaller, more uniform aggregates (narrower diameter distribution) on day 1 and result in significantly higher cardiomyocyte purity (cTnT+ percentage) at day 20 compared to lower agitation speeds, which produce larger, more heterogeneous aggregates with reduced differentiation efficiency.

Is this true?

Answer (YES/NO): NO